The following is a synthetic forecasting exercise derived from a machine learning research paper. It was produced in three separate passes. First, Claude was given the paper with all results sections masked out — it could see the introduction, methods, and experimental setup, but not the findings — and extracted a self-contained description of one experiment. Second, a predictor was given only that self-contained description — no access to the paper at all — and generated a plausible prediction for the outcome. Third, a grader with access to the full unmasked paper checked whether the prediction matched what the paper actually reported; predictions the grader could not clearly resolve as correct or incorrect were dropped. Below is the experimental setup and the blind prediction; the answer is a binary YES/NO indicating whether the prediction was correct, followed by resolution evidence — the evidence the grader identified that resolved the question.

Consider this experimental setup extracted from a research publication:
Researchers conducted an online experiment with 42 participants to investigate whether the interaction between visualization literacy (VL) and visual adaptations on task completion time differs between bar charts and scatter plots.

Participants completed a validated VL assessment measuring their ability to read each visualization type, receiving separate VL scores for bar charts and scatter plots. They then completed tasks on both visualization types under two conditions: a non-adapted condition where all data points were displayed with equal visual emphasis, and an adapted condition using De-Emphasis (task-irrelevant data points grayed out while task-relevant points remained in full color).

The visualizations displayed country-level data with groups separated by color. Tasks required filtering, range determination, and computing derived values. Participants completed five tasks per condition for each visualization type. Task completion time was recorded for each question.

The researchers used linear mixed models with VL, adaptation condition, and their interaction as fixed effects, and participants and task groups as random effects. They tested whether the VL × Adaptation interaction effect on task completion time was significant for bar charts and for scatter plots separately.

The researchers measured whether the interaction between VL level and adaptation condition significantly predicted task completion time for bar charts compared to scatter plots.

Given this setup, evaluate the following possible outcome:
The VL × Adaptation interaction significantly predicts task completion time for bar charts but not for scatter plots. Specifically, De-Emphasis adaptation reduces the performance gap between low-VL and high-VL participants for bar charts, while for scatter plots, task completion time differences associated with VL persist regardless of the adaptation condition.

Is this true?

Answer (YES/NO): YES